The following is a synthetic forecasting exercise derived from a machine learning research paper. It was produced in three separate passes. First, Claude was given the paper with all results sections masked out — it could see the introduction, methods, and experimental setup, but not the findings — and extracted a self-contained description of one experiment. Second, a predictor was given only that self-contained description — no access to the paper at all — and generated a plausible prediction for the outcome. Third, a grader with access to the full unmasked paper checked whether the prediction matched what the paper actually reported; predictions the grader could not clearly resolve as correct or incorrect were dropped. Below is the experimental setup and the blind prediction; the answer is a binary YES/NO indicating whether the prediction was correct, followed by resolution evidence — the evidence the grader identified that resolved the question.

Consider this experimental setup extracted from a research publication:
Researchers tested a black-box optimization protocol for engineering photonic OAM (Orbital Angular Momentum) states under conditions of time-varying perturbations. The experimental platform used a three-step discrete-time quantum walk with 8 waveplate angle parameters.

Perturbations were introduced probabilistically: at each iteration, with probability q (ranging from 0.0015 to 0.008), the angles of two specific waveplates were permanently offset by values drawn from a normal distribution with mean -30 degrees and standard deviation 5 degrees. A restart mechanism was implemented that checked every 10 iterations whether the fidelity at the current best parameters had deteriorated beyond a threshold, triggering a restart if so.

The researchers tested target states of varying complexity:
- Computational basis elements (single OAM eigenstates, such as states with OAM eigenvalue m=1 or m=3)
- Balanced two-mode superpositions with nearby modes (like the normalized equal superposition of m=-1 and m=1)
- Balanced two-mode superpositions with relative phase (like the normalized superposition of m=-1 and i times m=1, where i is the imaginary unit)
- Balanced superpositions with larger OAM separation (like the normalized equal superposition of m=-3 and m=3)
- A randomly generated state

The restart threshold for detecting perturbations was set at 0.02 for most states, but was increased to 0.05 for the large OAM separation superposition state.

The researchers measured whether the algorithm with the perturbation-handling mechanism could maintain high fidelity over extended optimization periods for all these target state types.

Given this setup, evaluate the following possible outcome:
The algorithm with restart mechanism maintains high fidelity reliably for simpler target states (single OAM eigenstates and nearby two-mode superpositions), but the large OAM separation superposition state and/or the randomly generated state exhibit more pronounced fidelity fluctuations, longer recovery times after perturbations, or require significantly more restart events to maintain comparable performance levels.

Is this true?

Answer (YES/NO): NO